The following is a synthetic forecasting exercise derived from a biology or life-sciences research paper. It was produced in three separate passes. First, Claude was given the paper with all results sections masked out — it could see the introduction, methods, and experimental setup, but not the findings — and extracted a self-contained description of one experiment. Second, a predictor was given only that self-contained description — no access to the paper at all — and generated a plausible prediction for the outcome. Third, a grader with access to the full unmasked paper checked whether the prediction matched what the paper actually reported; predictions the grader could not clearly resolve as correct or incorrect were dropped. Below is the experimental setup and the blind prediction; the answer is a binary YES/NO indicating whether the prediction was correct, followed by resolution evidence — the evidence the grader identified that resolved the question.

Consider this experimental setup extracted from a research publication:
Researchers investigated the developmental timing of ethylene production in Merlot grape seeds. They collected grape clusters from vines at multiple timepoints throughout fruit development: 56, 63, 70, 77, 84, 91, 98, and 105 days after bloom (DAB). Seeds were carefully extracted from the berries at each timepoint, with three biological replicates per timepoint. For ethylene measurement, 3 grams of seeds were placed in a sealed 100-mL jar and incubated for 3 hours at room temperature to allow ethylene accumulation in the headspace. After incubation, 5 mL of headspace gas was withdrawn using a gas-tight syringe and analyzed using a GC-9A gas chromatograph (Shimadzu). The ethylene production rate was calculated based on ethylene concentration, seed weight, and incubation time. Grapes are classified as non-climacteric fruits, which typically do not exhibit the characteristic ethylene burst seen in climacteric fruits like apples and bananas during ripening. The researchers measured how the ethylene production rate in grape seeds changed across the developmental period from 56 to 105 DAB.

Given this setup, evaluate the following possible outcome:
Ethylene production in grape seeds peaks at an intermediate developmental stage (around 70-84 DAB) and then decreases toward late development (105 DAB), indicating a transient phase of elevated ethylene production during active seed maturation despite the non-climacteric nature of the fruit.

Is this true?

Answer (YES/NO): YES